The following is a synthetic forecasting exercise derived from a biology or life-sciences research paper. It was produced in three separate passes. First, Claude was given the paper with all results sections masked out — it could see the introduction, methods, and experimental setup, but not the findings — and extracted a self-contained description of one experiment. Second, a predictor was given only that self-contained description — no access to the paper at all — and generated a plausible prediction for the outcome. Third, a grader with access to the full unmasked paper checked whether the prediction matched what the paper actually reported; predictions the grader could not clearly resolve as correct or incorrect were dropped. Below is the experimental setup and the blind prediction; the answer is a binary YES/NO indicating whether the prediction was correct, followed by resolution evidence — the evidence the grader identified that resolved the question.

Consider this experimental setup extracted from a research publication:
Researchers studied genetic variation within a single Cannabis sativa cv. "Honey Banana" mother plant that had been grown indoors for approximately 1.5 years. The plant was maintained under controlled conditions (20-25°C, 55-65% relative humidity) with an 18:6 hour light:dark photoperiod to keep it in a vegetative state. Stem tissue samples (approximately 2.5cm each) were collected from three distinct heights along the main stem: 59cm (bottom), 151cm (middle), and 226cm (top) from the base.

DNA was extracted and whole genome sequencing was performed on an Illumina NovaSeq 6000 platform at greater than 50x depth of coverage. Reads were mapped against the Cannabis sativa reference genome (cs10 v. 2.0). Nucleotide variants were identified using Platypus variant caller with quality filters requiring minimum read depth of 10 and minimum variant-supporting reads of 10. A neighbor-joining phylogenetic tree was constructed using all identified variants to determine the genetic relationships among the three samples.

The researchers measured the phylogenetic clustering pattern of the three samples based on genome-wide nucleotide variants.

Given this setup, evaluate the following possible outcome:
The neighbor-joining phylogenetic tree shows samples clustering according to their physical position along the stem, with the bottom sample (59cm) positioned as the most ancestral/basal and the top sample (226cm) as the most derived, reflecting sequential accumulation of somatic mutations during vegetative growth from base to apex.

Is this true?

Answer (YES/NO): NO